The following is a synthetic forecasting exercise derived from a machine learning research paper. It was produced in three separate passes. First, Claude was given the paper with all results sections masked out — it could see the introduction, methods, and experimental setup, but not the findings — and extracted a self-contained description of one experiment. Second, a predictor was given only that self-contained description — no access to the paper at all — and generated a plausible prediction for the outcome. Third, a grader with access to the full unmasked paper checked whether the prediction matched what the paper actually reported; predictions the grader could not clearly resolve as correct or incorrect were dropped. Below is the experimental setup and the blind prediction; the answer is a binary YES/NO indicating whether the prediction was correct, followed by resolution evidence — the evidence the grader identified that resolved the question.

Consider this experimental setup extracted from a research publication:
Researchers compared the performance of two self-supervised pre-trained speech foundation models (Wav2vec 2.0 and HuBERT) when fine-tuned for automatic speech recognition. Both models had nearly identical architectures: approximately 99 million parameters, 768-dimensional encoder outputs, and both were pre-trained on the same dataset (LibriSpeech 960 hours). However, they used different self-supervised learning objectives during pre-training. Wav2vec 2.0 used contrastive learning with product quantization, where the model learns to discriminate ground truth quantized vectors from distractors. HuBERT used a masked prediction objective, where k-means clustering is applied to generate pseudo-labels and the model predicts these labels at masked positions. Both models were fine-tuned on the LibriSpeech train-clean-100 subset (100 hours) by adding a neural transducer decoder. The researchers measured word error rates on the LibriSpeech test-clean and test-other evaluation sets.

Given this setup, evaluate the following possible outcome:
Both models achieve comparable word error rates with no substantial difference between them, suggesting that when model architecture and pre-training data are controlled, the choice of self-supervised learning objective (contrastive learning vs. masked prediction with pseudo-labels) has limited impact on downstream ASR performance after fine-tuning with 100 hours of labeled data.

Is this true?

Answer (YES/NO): YES